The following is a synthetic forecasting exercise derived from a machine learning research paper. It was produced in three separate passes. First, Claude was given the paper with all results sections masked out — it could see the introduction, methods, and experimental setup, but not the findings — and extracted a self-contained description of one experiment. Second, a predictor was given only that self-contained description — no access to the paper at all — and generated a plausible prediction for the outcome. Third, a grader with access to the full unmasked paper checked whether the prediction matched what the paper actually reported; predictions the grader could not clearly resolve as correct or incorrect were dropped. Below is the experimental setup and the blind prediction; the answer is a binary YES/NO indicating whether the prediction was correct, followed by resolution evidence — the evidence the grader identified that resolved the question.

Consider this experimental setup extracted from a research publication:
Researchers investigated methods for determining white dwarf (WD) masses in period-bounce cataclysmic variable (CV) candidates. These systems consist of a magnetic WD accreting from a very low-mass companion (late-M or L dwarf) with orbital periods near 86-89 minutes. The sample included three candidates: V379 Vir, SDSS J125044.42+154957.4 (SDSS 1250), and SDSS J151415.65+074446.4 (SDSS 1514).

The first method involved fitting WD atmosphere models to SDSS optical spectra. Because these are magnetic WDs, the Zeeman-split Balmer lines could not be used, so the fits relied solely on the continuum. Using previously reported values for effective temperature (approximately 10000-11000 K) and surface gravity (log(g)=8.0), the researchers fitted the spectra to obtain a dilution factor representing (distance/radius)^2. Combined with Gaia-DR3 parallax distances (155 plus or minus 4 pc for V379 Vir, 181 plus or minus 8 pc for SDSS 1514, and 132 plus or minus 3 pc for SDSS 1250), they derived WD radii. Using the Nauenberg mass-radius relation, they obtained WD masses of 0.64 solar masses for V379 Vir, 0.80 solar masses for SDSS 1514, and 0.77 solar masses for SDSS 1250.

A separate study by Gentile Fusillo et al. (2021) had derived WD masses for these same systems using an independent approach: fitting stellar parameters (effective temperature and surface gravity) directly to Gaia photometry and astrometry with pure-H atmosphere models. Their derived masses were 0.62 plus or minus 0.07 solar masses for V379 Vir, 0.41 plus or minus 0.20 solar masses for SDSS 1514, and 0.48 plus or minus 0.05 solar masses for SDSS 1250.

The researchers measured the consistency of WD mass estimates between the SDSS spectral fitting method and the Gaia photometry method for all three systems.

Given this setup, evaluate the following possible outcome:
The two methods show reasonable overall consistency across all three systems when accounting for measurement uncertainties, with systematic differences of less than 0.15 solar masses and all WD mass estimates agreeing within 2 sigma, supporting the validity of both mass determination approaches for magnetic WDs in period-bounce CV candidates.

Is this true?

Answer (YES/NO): NO